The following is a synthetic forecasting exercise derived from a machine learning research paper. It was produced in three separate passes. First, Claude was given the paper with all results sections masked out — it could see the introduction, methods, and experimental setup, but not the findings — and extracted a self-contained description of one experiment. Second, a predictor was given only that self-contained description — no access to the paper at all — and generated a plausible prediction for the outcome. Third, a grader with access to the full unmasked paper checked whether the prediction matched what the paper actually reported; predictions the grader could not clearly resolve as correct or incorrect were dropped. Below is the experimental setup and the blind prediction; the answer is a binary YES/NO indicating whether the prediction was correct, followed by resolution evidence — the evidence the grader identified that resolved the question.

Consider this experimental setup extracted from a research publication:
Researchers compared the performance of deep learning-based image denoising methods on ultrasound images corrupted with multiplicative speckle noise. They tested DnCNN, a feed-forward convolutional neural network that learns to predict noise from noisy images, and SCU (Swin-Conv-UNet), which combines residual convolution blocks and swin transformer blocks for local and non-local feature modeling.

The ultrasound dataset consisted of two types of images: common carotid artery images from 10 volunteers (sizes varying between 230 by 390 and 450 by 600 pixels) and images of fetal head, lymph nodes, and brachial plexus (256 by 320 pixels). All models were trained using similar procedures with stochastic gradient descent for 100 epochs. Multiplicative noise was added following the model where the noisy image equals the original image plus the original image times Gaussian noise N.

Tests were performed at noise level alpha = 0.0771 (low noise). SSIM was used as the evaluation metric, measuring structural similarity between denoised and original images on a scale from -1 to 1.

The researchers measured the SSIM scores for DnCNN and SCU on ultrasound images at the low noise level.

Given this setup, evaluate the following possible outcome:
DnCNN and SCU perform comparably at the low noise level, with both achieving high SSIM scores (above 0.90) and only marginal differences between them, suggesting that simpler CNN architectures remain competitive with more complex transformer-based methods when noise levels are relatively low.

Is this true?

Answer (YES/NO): NO